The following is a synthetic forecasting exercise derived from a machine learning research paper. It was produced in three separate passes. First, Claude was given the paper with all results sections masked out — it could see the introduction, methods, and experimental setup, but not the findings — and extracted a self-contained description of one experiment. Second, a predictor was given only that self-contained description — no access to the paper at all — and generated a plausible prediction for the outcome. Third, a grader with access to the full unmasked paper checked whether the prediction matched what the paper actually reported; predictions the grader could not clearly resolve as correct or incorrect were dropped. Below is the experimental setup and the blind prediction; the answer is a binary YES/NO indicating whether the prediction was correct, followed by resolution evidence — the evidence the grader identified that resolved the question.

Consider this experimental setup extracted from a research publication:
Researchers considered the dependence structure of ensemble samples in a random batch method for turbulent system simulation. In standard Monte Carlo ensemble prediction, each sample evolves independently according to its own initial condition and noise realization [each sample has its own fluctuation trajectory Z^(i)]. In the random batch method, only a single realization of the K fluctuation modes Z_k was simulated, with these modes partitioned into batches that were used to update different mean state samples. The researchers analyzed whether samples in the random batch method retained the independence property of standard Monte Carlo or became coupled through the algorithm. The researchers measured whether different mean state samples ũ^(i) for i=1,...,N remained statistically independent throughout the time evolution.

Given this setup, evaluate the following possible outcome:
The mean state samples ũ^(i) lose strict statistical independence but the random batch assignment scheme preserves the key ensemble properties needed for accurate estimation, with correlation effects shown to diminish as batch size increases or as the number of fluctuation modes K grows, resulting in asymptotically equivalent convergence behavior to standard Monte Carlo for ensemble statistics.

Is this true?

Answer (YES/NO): NO